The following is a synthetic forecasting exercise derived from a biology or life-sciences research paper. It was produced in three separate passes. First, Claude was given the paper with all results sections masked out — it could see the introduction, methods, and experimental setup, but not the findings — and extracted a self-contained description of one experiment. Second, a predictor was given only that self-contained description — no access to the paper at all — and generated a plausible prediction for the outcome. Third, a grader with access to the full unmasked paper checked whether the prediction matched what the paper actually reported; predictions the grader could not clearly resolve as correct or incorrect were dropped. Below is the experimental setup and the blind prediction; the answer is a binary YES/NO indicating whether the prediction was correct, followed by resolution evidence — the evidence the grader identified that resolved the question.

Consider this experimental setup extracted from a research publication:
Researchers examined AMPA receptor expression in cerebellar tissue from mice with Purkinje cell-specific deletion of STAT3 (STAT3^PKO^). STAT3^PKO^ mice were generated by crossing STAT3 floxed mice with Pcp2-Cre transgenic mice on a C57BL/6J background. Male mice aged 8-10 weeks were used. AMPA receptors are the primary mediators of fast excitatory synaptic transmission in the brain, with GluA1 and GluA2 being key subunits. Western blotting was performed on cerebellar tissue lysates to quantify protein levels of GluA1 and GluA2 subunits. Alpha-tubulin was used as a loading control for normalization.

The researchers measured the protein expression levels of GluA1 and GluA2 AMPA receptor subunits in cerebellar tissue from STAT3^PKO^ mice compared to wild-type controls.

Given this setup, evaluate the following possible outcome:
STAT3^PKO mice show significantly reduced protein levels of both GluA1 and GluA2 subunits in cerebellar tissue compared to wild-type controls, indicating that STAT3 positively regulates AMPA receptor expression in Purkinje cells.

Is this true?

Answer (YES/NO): NO